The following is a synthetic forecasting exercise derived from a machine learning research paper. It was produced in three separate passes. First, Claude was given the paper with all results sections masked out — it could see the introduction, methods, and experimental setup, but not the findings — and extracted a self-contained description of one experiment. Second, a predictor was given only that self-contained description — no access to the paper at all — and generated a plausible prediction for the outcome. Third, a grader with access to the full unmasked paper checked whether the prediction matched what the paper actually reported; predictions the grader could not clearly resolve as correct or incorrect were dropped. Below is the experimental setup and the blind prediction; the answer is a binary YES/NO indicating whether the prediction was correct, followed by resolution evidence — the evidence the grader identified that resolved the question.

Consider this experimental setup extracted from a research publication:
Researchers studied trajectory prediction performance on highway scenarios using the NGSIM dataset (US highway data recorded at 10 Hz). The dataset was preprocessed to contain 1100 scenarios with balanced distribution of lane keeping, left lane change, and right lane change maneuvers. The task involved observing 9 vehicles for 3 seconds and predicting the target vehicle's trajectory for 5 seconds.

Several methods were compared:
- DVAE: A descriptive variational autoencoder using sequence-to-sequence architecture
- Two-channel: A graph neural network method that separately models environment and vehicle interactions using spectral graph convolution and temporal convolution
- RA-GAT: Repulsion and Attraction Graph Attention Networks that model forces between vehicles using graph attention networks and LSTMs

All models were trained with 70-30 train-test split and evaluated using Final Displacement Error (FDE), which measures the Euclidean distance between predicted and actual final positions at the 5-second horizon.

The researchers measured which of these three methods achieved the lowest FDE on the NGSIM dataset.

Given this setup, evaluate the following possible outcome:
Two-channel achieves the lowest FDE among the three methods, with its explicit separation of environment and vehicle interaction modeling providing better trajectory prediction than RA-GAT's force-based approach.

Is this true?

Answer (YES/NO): NO